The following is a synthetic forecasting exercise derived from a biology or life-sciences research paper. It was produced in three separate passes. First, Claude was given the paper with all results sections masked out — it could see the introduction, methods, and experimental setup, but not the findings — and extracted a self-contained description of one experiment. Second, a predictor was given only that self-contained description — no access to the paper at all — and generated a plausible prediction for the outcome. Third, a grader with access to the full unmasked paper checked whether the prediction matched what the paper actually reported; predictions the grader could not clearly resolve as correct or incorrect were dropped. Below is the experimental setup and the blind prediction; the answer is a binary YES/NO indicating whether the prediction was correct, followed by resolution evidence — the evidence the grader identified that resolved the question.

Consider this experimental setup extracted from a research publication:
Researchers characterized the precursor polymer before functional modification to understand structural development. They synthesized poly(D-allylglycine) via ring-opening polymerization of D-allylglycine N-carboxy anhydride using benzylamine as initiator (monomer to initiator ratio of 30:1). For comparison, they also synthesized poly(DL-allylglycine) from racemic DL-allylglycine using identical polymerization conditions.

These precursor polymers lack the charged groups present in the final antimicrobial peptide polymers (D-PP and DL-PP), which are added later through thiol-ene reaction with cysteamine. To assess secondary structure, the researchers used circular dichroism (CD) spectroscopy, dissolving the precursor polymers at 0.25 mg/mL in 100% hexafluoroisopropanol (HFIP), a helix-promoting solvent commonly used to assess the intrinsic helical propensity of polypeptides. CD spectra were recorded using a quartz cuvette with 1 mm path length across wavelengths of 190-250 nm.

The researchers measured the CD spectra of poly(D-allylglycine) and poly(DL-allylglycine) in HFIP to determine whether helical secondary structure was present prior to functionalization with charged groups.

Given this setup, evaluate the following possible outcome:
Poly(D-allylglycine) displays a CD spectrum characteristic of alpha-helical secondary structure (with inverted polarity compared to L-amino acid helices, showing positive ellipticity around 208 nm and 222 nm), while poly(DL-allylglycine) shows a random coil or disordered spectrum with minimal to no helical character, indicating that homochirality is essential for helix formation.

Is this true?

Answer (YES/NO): YES